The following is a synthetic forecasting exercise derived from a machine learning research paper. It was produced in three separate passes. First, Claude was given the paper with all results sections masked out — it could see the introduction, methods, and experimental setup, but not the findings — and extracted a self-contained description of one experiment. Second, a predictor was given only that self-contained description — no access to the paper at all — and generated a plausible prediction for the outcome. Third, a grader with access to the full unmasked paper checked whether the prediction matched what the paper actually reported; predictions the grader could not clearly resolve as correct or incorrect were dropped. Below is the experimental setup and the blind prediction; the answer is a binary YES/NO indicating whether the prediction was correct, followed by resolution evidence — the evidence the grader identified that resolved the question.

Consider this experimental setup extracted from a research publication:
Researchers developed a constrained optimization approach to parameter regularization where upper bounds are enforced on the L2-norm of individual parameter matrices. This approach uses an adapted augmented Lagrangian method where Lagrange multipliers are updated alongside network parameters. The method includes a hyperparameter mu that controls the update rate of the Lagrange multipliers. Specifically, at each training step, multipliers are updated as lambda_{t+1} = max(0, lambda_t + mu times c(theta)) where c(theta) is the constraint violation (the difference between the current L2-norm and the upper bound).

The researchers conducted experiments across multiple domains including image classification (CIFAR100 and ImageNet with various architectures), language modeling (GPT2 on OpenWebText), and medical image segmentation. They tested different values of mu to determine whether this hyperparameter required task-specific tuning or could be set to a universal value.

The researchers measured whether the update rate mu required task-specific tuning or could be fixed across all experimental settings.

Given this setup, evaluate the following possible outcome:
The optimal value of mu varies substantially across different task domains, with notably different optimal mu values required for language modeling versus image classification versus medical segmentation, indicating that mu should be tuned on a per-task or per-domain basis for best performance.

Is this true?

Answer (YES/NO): NO